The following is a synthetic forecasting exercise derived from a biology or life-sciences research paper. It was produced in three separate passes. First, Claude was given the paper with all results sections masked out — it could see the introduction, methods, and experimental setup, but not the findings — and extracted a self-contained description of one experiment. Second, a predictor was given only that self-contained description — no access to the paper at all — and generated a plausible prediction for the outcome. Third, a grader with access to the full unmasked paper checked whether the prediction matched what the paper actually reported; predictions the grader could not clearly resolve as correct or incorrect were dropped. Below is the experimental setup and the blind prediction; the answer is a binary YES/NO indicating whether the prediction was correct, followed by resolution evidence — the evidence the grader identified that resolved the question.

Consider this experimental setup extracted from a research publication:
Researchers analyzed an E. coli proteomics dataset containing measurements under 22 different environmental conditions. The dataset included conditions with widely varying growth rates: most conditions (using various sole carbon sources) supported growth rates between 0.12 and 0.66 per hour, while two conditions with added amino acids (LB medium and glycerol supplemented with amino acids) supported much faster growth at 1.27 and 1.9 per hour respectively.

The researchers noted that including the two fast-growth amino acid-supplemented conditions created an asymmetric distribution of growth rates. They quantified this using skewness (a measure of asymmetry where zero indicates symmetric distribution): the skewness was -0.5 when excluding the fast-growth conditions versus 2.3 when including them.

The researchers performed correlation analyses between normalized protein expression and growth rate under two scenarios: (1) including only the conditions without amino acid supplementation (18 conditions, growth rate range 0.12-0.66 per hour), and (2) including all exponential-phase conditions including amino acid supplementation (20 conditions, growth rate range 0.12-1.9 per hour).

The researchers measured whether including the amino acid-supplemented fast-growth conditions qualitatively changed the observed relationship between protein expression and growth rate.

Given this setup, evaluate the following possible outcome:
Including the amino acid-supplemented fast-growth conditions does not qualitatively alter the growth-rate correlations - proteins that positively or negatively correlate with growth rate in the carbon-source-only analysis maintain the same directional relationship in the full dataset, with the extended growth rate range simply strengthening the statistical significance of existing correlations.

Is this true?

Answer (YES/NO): NO